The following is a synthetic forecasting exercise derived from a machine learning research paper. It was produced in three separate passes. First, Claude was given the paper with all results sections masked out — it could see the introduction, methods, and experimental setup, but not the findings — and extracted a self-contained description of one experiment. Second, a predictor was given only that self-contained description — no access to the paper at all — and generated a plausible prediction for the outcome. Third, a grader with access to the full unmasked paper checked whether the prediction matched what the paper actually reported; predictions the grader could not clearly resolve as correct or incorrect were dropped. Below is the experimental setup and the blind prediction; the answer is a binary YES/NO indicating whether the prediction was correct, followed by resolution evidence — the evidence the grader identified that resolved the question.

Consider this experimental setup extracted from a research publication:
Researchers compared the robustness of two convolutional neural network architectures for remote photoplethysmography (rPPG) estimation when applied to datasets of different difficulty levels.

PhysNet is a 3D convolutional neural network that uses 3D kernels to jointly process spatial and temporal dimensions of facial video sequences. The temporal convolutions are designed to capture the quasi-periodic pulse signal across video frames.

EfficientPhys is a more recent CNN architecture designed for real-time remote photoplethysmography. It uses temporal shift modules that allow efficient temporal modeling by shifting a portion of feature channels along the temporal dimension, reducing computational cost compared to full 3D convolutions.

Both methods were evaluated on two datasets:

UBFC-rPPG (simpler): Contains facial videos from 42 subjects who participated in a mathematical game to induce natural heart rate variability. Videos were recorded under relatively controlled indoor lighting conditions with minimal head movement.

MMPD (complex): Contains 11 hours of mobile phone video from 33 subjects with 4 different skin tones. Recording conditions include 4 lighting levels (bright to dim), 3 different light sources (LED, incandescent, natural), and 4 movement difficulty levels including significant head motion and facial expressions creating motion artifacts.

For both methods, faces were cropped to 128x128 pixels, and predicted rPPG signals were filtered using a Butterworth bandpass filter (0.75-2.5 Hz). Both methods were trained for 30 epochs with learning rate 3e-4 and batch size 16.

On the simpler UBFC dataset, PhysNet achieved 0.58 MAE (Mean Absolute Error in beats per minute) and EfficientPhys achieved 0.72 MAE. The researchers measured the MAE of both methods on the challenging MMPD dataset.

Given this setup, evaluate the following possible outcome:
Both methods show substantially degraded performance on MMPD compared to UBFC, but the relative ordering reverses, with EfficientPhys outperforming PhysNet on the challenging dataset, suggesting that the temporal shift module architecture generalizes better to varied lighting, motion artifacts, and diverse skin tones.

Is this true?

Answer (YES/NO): NO